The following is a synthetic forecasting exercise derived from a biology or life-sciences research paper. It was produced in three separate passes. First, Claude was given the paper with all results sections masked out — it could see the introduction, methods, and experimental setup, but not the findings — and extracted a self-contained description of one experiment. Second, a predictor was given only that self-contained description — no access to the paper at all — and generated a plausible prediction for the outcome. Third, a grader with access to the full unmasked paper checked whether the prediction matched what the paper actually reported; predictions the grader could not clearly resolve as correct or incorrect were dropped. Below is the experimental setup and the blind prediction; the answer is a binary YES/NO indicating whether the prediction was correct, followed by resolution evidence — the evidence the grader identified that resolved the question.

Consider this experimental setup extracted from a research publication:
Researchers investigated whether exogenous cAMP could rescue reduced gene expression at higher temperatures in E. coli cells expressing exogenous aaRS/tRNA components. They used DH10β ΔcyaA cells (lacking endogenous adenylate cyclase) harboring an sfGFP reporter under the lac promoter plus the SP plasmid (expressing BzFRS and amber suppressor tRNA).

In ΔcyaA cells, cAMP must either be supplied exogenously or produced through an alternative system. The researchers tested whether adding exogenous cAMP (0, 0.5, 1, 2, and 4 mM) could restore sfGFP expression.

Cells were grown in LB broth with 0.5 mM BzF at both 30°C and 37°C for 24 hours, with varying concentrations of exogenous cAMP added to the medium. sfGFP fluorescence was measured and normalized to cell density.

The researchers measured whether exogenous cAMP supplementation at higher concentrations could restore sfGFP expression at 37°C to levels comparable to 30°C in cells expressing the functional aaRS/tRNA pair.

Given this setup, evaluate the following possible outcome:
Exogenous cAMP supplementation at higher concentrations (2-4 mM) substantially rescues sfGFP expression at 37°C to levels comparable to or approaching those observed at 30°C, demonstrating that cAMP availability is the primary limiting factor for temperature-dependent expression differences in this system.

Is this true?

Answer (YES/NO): YES